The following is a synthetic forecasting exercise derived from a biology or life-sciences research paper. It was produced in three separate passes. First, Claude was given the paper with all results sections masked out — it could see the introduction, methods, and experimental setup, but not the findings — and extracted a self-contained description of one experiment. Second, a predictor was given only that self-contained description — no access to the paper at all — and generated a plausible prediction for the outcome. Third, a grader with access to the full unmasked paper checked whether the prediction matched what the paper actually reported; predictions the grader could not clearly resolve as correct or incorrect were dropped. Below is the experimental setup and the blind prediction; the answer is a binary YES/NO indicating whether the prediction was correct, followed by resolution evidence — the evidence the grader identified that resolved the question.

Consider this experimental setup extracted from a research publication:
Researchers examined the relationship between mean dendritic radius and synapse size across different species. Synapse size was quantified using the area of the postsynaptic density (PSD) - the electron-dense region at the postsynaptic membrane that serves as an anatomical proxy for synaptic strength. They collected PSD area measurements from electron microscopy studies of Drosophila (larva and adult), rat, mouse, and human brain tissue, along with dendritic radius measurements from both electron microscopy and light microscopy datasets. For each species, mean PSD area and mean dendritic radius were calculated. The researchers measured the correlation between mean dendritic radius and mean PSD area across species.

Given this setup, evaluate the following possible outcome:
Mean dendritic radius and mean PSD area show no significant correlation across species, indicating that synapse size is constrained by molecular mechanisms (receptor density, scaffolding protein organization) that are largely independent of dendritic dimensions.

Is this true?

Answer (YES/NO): NO